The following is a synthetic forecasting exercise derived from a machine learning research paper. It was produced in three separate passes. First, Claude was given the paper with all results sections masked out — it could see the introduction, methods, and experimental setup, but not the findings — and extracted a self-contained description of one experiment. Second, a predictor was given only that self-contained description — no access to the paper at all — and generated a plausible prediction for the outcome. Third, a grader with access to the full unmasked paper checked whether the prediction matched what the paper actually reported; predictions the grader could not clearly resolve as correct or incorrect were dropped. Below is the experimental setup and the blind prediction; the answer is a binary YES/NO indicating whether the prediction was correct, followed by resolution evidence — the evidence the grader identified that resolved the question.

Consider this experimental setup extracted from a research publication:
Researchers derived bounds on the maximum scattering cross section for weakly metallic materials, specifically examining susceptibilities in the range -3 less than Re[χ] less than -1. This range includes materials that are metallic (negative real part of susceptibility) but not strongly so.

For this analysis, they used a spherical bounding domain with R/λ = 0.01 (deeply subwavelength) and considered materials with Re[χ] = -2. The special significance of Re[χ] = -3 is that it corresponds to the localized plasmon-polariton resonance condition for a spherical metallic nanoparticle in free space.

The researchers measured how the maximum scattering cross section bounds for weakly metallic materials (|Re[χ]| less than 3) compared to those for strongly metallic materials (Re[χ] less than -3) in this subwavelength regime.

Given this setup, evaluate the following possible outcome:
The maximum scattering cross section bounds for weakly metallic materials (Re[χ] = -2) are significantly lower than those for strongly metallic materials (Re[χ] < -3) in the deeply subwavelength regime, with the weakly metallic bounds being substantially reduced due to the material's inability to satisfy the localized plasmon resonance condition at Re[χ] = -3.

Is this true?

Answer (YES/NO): YES